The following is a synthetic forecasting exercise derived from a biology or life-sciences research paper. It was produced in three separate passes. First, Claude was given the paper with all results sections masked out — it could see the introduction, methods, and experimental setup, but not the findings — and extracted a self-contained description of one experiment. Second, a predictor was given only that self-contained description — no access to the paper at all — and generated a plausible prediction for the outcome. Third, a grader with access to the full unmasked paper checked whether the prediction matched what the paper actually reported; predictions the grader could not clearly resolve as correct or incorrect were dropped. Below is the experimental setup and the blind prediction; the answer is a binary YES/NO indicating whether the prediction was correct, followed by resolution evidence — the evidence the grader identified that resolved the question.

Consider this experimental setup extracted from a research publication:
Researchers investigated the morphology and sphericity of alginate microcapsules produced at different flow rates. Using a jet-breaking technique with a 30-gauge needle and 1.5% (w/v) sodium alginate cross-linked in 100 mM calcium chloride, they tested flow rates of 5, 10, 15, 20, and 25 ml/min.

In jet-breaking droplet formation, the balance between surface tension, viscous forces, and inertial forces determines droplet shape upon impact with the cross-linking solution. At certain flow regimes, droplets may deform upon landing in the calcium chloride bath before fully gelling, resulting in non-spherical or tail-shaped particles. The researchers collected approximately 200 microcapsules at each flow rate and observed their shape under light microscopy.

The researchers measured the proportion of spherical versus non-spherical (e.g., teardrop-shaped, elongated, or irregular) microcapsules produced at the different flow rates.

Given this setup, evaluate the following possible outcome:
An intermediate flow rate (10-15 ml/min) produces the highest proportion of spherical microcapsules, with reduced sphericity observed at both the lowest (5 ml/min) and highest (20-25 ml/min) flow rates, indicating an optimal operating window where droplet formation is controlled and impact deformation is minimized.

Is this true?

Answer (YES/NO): NO